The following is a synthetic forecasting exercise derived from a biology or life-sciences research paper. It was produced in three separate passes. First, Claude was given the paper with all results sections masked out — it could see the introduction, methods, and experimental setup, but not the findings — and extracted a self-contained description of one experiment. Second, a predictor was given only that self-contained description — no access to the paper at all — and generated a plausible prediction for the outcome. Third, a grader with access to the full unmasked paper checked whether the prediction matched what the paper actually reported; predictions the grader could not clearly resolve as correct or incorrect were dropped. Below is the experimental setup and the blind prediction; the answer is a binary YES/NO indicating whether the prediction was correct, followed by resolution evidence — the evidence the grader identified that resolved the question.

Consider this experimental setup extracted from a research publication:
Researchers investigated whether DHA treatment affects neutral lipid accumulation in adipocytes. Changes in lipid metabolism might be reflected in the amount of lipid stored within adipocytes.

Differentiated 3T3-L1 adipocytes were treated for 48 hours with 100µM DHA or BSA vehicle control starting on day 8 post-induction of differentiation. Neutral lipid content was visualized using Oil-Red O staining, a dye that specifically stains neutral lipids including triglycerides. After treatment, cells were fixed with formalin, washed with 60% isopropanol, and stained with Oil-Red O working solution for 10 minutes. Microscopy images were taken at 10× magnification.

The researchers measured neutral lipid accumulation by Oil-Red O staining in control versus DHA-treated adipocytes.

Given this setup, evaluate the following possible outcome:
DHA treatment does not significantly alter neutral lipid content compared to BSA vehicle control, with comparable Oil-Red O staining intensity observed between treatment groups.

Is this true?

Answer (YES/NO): YES